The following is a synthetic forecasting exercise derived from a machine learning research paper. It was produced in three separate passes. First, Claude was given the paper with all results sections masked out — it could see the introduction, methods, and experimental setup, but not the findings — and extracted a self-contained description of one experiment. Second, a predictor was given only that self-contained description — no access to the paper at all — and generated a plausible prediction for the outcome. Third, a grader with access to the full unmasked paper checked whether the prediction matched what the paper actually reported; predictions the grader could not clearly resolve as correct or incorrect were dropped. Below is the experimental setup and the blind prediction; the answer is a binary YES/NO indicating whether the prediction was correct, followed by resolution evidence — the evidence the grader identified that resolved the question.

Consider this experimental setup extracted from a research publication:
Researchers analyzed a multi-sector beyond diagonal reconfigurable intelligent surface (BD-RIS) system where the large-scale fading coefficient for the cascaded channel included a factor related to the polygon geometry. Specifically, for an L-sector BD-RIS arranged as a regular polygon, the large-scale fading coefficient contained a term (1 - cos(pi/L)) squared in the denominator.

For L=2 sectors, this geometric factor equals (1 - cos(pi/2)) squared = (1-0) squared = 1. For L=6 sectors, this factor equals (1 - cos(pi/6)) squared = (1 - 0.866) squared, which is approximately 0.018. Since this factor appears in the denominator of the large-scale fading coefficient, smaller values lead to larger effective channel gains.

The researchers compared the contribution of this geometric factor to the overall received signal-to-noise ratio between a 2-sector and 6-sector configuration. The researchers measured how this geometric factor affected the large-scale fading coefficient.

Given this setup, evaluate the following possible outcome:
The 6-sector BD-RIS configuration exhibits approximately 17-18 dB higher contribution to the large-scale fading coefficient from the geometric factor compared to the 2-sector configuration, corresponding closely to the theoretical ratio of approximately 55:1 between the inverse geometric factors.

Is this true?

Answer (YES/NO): NO